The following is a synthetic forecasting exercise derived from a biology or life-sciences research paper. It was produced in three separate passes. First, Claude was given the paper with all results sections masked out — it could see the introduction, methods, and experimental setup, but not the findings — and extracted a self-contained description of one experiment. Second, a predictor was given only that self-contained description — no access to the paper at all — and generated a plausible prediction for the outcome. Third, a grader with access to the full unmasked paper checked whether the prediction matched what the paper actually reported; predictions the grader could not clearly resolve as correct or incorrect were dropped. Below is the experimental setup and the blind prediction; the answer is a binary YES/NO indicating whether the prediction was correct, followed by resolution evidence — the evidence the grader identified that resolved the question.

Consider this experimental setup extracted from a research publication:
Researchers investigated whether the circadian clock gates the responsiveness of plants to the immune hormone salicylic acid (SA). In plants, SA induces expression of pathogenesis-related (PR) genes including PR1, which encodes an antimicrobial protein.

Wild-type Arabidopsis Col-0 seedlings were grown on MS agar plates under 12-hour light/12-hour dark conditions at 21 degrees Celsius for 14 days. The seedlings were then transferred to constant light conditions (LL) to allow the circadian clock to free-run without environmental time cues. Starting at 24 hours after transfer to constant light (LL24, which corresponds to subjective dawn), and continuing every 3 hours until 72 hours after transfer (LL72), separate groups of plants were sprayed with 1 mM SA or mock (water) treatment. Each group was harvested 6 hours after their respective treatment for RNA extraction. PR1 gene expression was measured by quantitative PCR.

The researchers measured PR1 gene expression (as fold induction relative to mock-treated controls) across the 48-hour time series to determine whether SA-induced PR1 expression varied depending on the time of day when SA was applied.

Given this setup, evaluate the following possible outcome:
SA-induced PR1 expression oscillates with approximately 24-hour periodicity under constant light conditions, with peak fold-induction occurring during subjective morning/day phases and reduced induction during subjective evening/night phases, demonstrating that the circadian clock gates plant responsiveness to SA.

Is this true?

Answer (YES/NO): NO